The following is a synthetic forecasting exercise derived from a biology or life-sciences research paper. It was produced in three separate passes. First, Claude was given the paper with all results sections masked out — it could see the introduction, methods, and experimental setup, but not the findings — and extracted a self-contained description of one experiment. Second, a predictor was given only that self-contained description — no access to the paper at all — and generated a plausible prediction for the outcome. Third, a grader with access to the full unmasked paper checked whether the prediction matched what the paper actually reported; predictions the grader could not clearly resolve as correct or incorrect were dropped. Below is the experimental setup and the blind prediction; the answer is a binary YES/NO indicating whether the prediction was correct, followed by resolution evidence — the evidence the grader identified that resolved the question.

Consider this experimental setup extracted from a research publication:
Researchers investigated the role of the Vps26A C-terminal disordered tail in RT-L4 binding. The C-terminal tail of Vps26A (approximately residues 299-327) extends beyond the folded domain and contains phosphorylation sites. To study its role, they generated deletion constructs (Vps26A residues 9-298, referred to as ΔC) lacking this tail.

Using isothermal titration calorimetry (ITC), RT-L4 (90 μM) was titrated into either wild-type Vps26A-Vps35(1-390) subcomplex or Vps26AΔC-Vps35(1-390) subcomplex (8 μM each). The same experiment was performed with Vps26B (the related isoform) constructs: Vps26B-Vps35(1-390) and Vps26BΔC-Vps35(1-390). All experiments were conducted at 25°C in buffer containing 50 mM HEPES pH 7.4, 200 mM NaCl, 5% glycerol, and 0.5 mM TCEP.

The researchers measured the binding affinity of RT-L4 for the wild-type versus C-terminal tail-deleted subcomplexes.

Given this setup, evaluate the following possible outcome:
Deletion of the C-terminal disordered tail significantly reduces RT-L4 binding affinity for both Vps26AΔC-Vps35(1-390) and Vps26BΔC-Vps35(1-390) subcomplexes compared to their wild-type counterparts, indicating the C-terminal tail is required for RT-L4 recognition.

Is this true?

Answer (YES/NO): NO